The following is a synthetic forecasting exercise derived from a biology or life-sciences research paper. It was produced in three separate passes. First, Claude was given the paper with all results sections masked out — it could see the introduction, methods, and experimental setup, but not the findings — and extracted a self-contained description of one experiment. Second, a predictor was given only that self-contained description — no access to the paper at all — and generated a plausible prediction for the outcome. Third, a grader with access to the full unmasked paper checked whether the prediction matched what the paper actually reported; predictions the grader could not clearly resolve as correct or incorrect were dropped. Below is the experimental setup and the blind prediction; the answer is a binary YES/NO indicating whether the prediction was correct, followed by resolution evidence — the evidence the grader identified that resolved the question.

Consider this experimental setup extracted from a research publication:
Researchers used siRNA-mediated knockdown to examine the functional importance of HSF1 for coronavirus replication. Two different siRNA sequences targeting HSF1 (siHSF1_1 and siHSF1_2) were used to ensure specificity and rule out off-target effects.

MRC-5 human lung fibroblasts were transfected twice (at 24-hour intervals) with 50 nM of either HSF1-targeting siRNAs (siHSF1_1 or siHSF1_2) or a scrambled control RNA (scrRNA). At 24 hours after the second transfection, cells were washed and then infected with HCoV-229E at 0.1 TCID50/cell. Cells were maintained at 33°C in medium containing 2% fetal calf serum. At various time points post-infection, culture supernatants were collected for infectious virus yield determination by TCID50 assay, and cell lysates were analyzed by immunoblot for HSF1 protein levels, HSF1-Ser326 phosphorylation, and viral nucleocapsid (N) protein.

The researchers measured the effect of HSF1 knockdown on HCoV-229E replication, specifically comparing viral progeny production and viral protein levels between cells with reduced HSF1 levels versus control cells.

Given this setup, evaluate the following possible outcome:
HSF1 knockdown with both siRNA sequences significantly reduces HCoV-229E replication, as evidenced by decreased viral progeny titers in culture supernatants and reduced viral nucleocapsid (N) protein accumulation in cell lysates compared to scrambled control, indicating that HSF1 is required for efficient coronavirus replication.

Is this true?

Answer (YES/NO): NO